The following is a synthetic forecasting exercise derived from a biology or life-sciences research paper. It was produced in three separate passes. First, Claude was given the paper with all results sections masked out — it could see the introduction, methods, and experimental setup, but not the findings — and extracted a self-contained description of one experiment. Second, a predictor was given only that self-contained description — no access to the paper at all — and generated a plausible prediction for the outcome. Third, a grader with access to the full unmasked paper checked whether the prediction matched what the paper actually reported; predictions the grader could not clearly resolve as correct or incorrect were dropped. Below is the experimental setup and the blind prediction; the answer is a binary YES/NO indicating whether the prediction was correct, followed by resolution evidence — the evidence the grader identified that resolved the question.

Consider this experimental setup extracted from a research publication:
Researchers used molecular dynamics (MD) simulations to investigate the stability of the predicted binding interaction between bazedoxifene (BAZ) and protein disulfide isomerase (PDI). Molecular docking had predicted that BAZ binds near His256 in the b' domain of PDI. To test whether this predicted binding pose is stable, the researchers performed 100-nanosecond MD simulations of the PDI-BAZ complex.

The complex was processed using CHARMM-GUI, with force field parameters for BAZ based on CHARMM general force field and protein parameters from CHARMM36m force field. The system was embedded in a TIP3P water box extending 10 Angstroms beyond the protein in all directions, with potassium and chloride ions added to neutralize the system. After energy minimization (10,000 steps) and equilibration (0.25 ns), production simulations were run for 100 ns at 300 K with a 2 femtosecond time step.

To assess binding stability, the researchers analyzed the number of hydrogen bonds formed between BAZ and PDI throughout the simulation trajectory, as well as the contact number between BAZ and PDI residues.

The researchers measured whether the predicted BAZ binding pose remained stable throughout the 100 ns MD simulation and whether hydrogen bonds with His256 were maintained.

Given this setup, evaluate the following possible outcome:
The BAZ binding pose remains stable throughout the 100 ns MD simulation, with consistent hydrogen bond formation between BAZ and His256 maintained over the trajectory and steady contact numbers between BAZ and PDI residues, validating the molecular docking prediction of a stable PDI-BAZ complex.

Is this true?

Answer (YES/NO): NO